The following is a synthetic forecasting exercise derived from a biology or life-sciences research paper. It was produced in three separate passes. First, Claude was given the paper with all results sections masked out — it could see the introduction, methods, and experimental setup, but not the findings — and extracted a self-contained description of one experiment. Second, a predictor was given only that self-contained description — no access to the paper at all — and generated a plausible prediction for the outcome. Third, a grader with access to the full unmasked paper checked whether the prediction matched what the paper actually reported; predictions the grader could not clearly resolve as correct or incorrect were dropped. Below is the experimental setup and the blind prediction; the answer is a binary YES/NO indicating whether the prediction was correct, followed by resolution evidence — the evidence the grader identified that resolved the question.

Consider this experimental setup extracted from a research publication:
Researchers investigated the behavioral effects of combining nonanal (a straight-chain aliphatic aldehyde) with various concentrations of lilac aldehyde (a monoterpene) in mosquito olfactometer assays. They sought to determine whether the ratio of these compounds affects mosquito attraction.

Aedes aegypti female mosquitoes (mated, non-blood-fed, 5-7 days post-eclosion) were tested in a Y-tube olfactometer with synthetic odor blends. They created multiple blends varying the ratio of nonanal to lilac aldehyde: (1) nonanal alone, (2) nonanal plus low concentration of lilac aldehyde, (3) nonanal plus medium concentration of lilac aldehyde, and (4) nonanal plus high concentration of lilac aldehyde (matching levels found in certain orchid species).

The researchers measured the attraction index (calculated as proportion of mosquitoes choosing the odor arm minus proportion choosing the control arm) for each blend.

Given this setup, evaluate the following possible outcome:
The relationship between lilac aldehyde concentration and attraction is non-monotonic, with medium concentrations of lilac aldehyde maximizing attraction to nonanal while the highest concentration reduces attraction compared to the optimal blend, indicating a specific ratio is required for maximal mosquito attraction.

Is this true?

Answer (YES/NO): NO